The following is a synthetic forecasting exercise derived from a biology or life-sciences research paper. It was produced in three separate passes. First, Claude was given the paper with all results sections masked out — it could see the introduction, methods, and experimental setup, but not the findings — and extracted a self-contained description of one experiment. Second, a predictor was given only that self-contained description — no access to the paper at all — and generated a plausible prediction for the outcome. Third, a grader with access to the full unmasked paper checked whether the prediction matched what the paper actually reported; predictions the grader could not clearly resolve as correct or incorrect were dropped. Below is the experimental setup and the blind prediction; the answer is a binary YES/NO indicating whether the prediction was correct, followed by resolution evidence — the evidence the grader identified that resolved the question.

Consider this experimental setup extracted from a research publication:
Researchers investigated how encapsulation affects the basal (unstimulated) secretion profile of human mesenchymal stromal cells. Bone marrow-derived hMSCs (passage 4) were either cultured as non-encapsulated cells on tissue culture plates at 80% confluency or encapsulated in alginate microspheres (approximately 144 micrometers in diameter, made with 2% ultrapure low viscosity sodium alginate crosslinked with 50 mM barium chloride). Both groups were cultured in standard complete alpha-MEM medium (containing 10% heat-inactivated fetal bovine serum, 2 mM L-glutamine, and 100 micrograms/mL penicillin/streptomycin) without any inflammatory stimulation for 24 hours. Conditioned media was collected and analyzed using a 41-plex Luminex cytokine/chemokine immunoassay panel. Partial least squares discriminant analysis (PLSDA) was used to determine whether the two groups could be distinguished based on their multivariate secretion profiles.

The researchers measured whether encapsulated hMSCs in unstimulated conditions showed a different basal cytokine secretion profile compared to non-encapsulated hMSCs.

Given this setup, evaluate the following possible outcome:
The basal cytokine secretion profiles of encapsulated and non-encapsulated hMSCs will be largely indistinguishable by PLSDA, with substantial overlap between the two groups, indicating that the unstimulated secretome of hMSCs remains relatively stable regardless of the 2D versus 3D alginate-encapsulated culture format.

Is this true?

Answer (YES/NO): NO